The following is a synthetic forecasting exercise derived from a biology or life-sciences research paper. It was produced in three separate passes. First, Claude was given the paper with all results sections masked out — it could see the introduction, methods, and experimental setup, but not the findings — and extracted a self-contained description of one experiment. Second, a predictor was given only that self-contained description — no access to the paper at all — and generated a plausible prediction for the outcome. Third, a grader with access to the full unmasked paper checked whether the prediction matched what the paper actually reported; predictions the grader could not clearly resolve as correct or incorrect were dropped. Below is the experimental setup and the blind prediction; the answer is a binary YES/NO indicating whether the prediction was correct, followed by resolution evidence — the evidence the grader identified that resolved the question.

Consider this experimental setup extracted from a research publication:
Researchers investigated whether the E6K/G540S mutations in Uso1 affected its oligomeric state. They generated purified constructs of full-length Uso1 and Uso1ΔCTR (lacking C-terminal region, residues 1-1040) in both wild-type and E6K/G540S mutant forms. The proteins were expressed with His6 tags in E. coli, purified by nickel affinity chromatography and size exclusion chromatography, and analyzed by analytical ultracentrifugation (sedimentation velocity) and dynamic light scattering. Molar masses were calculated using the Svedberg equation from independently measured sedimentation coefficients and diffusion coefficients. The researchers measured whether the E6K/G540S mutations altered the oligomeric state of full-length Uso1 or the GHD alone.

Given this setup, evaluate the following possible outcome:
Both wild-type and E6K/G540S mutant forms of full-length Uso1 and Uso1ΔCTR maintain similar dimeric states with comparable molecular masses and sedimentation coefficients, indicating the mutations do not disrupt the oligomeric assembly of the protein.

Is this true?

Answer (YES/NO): YES